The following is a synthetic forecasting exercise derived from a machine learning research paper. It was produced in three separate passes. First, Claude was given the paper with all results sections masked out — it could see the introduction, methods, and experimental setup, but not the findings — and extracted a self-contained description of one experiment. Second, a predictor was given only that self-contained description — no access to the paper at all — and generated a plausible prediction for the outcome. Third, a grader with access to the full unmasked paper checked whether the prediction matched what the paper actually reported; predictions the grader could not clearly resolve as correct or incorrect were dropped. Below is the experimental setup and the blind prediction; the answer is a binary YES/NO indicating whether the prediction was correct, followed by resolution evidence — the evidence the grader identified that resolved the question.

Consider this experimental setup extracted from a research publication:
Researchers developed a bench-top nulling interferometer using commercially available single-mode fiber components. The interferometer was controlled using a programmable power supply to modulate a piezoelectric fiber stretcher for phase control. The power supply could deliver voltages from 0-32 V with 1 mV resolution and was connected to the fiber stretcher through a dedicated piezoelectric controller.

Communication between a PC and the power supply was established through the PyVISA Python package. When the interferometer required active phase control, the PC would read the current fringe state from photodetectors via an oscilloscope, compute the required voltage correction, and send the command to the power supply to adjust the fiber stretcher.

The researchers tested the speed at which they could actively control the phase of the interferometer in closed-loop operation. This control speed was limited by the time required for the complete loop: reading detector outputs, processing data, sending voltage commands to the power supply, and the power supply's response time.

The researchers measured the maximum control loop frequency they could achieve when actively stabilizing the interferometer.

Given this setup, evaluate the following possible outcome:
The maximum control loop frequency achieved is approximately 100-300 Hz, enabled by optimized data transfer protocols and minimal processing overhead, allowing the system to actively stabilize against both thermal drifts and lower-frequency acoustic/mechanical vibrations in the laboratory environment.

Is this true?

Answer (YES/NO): NO